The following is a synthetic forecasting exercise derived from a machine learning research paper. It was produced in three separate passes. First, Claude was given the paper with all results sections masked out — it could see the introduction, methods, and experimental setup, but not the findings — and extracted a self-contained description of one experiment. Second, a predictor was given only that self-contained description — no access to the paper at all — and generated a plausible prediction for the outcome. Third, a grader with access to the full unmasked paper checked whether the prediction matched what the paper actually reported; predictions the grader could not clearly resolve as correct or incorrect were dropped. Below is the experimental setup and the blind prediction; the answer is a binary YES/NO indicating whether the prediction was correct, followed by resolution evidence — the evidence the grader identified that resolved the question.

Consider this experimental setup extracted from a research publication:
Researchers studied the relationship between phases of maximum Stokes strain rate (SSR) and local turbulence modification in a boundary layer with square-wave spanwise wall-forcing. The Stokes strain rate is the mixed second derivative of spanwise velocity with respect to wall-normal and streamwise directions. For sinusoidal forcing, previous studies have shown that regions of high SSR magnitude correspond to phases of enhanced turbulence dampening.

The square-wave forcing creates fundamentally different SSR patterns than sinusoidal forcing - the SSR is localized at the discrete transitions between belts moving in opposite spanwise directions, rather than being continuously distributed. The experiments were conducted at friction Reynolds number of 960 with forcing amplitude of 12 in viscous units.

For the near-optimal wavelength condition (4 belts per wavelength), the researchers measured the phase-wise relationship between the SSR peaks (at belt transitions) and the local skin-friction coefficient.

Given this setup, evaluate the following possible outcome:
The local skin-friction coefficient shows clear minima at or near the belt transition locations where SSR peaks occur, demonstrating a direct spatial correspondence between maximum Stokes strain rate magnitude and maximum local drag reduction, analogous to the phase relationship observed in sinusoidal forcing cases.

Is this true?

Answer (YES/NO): NO